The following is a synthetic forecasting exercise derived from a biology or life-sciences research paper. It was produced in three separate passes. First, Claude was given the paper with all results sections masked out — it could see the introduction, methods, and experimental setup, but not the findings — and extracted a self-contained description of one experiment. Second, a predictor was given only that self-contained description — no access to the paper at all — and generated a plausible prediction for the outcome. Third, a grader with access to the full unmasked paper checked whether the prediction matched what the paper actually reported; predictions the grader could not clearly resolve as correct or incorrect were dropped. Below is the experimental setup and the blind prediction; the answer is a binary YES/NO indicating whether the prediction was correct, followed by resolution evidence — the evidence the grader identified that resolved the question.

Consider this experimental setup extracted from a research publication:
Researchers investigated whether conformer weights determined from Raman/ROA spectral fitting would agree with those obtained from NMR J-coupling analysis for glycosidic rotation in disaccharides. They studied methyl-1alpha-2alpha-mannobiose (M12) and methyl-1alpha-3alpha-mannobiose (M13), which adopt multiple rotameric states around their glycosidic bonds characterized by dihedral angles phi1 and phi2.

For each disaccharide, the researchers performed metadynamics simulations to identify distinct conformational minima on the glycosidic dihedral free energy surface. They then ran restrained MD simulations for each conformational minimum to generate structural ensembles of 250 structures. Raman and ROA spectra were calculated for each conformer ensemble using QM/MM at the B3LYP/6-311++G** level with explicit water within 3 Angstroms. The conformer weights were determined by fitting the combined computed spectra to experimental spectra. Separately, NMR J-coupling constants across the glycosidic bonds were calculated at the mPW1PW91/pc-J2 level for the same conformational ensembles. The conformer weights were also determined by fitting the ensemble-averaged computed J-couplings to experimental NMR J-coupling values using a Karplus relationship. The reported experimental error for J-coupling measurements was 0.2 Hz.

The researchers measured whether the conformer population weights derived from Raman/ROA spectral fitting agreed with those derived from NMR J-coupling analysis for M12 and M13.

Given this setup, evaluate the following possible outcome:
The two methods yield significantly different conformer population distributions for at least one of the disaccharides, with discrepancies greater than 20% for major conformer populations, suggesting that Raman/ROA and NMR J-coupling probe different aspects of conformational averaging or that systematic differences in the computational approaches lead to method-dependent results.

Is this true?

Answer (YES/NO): NO